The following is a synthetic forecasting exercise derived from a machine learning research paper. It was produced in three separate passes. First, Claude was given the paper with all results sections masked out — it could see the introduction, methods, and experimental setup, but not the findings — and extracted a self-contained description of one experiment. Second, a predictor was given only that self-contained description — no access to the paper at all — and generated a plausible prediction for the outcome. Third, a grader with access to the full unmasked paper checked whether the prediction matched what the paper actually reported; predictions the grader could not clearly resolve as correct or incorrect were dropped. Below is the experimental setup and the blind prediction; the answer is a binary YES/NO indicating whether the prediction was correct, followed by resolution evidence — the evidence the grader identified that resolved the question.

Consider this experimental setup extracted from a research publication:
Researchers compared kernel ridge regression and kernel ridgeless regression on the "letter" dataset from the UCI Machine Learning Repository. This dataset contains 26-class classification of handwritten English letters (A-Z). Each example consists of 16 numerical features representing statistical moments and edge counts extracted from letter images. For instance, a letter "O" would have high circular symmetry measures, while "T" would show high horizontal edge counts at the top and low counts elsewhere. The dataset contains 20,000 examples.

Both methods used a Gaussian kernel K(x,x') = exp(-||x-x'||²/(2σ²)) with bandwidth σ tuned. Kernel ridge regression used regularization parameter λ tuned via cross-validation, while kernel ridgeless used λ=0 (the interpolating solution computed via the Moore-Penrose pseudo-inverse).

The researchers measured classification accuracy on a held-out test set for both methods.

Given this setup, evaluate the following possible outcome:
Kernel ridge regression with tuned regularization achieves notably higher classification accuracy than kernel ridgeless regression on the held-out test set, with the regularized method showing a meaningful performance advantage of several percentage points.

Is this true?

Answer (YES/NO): NO